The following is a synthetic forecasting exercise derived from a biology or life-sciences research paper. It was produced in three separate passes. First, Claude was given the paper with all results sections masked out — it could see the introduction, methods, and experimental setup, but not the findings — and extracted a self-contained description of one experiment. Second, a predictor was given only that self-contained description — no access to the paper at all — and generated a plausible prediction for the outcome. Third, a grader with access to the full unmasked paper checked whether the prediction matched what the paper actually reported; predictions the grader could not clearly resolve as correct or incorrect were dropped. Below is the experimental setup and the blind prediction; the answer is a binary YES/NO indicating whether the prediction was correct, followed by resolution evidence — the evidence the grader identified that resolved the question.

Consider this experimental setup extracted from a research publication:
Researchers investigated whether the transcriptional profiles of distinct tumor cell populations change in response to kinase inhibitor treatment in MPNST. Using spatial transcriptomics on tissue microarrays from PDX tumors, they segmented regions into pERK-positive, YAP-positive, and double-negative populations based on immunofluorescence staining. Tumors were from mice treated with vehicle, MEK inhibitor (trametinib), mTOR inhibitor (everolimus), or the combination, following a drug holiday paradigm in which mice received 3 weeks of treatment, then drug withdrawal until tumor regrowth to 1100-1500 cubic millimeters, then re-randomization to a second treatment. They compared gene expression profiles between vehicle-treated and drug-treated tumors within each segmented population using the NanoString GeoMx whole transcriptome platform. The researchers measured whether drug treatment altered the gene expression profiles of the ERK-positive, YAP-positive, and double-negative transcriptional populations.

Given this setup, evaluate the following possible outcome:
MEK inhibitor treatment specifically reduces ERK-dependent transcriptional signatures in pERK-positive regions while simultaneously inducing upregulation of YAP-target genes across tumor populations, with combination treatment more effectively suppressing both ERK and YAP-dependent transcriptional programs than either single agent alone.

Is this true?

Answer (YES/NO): NO